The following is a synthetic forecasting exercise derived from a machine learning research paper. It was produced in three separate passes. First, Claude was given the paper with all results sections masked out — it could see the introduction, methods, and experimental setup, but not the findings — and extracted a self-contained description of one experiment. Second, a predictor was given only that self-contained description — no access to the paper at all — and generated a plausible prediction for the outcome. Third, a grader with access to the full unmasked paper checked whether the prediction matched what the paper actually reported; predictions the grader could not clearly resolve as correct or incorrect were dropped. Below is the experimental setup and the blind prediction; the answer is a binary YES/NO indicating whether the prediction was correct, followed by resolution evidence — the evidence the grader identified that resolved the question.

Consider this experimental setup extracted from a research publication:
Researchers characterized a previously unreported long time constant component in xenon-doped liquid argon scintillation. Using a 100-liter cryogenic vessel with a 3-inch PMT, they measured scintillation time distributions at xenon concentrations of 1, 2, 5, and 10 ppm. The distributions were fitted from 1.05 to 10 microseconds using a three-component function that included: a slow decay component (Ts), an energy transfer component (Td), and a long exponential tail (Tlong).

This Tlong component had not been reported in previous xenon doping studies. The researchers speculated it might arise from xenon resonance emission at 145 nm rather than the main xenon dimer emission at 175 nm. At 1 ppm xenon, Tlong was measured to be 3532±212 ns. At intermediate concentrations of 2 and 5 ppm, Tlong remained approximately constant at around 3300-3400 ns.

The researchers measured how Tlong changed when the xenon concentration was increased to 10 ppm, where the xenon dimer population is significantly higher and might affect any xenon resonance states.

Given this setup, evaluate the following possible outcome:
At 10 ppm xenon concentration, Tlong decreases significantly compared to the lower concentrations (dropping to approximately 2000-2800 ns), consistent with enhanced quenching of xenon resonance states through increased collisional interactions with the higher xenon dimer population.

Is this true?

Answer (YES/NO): YES